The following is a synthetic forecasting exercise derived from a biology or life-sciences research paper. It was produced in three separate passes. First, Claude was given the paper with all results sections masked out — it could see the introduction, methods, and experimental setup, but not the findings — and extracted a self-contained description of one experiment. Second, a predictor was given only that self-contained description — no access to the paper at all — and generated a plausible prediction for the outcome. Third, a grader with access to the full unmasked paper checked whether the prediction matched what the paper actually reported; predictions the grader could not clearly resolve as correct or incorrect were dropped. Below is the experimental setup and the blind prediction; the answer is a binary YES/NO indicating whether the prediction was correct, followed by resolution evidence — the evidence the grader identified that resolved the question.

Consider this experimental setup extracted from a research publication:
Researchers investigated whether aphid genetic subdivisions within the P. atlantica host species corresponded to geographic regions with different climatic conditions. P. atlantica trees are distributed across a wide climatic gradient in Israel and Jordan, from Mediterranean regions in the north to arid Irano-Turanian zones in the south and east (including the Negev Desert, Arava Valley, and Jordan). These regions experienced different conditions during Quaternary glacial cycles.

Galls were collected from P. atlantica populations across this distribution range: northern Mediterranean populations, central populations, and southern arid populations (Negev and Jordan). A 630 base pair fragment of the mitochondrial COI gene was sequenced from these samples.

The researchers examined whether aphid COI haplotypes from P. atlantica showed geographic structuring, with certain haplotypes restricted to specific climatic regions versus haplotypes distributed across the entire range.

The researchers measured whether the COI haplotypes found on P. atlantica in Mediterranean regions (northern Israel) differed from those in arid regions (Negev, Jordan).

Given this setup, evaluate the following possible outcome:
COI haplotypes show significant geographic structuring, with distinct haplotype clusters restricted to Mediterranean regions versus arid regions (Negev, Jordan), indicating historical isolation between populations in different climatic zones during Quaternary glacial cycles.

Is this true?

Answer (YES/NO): YES